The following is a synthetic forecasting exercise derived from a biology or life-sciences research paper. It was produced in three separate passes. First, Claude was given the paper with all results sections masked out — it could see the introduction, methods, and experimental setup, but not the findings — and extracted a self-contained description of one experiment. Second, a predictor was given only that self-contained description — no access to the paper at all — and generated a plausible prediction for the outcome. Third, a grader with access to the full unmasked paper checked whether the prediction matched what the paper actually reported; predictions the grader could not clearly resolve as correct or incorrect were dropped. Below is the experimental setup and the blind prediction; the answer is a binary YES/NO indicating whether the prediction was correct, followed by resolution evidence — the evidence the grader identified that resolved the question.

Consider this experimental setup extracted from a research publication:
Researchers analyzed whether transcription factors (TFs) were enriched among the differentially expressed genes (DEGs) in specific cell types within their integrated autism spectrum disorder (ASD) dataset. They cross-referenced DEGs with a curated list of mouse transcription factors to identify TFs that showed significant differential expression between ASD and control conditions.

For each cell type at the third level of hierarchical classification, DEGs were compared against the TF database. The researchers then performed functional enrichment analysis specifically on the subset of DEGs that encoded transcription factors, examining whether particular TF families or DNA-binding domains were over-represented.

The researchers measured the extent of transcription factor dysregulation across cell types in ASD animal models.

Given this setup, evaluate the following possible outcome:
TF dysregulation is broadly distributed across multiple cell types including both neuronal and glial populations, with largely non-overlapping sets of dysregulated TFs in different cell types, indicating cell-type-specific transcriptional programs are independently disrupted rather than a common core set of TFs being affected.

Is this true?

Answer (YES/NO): NO